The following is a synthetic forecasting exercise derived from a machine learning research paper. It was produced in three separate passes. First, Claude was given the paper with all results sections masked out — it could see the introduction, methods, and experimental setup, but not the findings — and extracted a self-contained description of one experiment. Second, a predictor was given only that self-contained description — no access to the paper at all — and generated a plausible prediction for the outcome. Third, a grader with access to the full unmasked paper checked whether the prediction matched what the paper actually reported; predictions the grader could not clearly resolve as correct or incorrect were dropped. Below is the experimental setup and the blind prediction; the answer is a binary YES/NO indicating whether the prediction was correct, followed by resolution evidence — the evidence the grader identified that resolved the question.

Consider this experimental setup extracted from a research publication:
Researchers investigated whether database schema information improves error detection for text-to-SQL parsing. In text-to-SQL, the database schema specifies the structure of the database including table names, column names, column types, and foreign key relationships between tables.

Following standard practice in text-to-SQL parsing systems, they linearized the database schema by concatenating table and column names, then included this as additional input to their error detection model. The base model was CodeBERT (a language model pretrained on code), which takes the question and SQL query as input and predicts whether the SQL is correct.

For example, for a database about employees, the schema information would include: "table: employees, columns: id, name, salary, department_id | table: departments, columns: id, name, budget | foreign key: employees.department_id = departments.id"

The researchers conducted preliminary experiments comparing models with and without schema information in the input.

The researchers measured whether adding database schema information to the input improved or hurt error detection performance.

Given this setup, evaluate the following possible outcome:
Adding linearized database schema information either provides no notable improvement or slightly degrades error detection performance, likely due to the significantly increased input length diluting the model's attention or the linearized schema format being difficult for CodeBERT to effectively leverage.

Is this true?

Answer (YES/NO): YES